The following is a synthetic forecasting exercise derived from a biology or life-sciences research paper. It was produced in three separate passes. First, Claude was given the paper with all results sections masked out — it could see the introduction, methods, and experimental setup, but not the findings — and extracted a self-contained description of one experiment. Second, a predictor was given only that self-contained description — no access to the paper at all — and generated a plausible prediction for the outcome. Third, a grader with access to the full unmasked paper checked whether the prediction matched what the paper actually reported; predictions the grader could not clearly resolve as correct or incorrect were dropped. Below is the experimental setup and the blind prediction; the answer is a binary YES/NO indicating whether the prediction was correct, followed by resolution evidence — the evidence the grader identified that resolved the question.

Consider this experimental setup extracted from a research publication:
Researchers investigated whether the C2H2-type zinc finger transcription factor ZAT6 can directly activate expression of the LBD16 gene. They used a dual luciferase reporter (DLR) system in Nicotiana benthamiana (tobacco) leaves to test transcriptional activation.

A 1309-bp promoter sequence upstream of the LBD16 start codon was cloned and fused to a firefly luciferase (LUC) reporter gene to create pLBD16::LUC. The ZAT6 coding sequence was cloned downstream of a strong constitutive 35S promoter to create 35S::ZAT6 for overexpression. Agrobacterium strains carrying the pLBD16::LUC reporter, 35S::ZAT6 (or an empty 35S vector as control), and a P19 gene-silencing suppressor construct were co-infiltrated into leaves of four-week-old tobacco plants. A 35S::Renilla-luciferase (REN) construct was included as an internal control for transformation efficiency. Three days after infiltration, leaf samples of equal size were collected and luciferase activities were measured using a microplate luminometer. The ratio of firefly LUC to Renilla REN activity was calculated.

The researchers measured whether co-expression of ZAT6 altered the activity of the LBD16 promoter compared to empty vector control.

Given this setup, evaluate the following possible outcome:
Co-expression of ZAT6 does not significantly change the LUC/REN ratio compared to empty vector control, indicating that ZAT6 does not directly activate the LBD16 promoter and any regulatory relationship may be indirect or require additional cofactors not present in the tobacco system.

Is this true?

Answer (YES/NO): NO